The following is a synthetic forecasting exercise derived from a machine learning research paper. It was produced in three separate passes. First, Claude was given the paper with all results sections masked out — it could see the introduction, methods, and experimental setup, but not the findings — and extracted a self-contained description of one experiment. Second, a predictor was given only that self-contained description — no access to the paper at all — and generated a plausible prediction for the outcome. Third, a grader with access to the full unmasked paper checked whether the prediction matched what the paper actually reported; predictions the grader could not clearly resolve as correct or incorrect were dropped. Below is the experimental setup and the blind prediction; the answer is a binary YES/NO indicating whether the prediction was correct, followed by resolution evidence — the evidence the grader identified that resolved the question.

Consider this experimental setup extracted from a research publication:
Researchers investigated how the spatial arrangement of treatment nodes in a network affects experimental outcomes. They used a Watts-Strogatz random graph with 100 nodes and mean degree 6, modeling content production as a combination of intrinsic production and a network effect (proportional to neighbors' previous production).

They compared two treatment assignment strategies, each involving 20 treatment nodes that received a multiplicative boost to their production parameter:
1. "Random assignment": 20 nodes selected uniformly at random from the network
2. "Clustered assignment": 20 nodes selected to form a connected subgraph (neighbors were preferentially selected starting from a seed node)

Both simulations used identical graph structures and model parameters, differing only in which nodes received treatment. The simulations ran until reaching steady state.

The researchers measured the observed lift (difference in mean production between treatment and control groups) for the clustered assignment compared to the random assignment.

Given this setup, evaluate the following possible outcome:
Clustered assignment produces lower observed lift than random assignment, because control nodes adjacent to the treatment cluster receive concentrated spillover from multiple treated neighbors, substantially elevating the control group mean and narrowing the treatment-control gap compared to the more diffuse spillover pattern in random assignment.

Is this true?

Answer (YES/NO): NO